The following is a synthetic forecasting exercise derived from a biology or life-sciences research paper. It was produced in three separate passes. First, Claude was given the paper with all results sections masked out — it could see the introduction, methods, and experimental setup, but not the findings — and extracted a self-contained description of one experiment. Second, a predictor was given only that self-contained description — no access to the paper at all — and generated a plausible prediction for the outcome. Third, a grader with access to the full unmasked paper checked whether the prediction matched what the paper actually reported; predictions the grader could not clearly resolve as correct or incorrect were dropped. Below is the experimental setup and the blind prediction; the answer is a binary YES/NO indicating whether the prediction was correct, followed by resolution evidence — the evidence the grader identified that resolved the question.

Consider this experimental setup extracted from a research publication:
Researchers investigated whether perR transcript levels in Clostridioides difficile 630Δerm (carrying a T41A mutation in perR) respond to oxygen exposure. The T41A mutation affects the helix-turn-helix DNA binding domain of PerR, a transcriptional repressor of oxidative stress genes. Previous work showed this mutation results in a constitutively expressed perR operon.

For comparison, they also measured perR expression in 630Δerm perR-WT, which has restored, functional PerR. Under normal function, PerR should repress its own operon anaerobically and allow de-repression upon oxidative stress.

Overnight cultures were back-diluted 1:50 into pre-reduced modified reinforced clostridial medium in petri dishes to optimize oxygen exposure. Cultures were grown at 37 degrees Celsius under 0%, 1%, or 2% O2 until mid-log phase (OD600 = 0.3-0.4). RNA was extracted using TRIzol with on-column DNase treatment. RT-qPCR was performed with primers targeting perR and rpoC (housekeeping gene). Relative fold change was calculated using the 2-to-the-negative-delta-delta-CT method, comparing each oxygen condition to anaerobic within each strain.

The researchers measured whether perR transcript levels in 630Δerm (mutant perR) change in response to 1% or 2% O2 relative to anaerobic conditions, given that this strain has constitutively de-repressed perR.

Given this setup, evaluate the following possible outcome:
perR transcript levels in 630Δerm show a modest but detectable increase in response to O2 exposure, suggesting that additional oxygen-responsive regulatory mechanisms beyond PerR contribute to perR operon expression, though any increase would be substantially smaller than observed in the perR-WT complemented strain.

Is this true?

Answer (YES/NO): NO